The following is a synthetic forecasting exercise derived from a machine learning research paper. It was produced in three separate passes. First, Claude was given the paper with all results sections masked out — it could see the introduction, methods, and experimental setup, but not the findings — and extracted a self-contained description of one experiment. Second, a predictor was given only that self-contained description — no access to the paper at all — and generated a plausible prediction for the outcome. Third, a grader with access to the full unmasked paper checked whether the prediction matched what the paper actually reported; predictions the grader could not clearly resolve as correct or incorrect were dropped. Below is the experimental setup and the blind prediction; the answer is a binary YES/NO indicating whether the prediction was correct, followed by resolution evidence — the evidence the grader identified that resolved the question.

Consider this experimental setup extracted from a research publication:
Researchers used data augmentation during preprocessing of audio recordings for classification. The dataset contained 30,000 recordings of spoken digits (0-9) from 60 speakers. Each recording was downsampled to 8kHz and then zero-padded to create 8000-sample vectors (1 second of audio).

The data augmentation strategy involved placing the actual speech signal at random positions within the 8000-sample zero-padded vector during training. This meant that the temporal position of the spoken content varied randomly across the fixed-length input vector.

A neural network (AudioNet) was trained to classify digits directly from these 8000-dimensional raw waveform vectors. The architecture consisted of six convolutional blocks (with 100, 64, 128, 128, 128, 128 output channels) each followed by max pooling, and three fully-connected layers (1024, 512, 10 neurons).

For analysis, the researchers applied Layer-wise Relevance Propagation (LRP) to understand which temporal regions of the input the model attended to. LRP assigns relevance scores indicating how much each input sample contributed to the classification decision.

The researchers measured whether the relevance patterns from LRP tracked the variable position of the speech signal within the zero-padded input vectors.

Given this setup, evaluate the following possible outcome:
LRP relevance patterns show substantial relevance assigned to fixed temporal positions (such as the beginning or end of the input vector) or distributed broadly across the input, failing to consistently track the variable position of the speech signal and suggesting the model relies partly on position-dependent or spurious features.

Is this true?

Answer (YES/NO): NO